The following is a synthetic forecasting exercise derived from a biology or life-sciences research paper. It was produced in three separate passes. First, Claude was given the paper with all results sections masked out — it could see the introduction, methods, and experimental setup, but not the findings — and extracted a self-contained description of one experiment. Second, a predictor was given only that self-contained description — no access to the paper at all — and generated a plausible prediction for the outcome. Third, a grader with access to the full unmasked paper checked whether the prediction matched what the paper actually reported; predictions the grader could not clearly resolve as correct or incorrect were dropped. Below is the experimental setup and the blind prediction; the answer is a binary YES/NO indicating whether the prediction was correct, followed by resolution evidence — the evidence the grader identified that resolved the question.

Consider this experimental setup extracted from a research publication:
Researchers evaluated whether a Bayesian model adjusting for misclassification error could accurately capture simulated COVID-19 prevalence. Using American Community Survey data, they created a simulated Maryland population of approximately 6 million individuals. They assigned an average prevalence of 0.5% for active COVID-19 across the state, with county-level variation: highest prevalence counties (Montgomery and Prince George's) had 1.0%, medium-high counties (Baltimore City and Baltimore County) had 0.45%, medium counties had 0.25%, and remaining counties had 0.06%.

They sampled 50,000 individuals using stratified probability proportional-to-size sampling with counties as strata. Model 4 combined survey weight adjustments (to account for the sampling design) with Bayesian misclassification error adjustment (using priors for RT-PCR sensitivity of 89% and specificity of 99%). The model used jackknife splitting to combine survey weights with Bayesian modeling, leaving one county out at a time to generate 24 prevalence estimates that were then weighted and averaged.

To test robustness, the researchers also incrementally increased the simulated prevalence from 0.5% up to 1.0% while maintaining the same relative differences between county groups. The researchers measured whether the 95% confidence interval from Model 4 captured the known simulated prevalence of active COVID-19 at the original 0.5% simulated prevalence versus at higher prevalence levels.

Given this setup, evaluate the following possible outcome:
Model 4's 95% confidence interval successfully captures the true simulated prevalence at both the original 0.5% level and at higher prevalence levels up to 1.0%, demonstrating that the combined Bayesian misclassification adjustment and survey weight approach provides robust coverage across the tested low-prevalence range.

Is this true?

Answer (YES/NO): NO